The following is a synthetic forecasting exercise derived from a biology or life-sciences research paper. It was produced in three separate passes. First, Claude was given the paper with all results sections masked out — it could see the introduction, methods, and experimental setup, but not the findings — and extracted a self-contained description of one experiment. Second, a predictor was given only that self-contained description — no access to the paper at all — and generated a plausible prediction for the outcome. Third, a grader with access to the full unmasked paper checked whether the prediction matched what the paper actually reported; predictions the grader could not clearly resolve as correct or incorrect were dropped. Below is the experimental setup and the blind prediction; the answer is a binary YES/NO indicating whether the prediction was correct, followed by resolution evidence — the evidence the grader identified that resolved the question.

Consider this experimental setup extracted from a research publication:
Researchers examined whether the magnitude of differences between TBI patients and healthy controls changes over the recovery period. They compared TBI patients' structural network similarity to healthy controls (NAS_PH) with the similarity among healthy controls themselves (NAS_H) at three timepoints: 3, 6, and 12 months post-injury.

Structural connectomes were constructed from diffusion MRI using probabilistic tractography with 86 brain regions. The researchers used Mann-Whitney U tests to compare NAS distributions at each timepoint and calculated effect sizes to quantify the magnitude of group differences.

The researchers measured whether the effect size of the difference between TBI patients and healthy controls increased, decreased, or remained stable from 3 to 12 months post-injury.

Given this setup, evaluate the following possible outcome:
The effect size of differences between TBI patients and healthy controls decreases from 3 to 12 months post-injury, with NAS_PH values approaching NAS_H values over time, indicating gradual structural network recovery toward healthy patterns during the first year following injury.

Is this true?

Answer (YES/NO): NO